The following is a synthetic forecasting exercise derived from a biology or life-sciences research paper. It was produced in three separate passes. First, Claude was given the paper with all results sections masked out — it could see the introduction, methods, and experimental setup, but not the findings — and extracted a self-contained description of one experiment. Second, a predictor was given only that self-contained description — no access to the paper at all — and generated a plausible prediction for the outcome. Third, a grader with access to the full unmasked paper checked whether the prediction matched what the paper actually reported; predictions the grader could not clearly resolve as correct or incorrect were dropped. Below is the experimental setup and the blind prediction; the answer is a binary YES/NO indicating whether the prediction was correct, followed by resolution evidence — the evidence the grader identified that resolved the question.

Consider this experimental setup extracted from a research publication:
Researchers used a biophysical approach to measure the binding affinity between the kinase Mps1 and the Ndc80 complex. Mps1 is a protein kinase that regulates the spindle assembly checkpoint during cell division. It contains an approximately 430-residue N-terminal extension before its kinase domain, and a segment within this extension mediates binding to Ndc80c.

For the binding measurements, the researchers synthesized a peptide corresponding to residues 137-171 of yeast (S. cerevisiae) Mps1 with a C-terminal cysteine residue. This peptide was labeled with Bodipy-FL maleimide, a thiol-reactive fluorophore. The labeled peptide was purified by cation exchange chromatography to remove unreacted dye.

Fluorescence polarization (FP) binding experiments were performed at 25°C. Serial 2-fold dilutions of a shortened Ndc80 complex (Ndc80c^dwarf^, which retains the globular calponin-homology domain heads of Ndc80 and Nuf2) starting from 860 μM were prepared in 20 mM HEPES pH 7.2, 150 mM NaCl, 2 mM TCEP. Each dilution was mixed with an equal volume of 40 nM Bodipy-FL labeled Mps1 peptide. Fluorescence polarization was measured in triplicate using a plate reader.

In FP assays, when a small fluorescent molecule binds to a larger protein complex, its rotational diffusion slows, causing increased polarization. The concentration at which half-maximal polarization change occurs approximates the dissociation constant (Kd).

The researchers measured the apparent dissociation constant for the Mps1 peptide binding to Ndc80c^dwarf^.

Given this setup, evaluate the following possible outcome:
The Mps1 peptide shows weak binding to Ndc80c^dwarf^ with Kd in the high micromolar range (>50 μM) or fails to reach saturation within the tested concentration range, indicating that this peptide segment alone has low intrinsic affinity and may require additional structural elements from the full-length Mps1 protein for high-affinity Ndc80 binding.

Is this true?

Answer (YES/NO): NO